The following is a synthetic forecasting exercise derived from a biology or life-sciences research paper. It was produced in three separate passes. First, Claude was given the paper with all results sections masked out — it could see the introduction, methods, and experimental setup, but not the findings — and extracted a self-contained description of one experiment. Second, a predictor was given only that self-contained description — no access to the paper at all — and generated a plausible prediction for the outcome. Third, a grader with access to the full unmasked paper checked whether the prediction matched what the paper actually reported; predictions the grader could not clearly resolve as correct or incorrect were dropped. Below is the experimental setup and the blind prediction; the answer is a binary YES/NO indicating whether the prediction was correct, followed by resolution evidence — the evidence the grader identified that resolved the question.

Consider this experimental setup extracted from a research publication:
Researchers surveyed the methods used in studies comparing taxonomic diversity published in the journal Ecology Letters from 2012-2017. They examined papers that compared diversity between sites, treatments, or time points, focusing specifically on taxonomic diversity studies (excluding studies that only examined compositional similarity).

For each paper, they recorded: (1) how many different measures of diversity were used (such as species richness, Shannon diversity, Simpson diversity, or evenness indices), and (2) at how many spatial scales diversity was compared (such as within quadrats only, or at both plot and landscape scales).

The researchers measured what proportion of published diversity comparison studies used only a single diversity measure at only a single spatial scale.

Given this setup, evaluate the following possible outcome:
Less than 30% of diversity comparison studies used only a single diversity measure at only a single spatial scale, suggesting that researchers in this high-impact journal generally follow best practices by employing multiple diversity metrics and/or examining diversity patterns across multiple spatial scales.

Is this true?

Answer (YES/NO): NO